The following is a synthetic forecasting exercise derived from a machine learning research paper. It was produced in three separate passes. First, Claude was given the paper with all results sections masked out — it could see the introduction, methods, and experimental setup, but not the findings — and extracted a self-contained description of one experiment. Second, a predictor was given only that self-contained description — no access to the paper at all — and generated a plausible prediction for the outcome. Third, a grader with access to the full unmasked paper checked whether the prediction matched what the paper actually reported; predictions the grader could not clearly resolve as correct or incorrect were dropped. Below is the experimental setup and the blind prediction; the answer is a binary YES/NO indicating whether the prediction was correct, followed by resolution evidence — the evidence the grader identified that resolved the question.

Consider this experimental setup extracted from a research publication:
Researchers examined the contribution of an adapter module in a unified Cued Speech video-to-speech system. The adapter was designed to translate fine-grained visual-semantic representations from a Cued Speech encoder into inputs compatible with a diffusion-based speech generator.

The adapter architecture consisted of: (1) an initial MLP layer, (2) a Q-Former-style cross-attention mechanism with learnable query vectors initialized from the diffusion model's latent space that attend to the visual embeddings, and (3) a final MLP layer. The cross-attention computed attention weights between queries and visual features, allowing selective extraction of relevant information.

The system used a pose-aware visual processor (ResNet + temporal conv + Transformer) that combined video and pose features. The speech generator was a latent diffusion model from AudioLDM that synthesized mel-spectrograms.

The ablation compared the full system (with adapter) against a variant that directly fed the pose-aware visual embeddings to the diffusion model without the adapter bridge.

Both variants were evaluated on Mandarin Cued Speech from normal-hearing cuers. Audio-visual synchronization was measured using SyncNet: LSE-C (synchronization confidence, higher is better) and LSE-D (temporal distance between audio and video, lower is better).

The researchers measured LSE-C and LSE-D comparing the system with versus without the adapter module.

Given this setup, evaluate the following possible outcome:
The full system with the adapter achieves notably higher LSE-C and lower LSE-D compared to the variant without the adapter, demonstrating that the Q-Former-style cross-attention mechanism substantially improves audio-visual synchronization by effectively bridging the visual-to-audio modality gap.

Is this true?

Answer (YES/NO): NO